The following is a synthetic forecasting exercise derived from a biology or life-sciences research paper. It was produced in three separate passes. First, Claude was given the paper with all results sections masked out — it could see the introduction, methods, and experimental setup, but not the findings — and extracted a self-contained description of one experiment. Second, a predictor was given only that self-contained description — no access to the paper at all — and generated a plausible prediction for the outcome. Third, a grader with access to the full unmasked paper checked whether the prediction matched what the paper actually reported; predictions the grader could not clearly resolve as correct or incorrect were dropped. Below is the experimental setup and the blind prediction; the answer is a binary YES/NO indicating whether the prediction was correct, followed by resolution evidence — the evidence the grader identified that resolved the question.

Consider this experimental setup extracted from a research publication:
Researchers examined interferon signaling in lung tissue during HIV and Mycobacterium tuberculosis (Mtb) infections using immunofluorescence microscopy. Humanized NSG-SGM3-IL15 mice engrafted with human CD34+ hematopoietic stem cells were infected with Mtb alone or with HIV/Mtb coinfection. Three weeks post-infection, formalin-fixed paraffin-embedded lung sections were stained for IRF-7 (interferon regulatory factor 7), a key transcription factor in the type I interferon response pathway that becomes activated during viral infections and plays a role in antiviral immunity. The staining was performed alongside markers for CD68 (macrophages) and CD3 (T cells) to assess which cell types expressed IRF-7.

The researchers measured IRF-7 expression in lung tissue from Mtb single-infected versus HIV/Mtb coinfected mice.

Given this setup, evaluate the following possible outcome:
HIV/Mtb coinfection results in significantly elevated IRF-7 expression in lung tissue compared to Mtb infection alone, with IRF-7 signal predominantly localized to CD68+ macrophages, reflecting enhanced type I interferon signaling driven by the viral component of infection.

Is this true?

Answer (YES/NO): NO